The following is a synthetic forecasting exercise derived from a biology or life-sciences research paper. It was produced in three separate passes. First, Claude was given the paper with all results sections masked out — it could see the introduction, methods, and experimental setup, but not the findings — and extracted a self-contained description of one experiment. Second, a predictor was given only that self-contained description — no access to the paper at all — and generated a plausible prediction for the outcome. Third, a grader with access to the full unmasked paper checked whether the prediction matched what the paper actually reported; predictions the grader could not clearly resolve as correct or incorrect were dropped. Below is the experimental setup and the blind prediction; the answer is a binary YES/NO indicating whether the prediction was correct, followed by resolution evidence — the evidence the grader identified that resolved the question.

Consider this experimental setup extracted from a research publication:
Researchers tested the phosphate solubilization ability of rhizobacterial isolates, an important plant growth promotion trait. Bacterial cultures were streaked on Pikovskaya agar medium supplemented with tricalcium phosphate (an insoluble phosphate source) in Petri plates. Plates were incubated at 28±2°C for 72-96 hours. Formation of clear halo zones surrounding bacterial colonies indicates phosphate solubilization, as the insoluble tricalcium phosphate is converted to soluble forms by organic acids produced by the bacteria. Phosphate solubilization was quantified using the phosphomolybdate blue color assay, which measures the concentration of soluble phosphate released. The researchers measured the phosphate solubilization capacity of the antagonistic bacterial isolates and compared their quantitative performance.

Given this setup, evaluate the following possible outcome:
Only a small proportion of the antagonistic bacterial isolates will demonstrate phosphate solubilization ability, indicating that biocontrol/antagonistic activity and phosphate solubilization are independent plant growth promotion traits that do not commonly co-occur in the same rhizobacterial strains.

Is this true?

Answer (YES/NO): NO